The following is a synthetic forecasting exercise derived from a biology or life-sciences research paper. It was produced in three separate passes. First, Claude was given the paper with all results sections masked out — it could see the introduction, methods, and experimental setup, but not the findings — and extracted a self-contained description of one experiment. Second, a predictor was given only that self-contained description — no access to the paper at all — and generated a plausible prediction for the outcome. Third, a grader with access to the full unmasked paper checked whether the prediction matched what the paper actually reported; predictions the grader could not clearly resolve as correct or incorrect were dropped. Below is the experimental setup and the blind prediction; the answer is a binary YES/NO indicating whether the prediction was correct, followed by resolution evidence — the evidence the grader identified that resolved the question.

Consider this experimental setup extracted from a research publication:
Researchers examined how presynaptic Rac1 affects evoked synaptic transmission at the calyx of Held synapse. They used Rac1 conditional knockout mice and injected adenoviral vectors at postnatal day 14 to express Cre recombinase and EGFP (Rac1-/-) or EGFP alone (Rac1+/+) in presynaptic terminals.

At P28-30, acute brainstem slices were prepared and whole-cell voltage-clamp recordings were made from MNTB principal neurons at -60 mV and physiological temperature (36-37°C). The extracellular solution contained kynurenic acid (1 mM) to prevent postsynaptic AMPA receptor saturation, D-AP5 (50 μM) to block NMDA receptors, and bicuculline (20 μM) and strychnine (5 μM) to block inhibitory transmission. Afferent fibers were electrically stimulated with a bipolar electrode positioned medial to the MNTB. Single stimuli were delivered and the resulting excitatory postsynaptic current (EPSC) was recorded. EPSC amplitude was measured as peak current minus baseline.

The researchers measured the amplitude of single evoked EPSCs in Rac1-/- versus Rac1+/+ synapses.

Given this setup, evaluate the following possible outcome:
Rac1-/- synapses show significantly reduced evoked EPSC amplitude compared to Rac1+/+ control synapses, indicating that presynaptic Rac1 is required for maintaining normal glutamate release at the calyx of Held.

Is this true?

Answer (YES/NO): NO